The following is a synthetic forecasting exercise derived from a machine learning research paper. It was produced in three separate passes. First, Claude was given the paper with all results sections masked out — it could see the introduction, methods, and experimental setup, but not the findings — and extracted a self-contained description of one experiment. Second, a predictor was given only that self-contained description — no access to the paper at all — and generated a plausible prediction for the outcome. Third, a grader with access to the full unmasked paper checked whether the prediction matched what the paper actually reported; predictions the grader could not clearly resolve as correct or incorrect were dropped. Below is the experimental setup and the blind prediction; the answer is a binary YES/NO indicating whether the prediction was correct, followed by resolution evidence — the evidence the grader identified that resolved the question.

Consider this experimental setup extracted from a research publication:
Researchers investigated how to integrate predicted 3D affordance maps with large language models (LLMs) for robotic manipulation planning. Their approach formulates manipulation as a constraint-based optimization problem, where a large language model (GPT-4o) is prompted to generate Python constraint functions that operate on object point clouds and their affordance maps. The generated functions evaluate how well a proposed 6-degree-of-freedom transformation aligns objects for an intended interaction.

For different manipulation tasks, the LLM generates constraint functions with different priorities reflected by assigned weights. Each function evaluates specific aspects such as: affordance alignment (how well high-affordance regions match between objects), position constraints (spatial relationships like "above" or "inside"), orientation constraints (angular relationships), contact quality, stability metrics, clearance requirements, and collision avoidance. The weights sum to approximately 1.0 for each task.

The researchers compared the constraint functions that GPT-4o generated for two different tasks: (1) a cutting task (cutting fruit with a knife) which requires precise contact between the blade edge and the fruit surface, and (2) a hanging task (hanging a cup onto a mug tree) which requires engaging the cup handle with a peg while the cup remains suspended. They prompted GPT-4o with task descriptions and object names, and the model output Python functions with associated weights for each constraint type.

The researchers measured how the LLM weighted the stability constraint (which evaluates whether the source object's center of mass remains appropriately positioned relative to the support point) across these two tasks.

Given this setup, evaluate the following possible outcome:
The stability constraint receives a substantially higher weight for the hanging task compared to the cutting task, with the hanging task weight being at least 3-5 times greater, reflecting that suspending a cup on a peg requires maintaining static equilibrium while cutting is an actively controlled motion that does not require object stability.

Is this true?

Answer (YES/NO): YES